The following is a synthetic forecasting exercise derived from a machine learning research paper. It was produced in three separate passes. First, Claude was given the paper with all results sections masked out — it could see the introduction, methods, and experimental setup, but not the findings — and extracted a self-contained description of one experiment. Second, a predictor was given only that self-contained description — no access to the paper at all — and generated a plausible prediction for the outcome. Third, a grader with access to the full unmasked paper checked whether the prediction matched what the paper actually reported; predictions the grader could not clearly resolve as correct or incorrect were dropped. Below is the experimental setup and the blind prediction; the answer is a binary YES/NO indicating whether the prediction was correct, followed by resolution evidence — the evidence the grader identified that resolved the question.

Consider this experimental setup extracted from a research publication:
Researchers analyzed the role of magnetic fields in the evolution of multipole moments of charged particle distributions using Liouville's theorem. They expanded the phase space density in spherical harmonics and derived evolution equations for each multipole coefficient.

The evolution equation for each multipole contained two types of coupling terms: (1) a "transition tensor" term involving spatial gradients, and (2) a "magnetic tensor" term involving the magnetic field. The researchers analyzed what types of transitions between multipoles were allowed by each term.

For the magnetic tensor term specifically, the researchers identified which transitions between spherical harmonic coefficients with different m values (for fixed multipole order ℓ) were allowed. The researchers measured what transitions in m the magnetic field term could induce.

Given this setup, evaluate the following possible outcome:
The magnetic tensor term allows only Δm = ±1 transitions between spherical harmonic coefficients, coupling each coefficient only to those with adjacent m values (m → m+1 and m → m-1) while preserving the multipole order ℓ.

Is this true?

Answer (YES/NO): NO